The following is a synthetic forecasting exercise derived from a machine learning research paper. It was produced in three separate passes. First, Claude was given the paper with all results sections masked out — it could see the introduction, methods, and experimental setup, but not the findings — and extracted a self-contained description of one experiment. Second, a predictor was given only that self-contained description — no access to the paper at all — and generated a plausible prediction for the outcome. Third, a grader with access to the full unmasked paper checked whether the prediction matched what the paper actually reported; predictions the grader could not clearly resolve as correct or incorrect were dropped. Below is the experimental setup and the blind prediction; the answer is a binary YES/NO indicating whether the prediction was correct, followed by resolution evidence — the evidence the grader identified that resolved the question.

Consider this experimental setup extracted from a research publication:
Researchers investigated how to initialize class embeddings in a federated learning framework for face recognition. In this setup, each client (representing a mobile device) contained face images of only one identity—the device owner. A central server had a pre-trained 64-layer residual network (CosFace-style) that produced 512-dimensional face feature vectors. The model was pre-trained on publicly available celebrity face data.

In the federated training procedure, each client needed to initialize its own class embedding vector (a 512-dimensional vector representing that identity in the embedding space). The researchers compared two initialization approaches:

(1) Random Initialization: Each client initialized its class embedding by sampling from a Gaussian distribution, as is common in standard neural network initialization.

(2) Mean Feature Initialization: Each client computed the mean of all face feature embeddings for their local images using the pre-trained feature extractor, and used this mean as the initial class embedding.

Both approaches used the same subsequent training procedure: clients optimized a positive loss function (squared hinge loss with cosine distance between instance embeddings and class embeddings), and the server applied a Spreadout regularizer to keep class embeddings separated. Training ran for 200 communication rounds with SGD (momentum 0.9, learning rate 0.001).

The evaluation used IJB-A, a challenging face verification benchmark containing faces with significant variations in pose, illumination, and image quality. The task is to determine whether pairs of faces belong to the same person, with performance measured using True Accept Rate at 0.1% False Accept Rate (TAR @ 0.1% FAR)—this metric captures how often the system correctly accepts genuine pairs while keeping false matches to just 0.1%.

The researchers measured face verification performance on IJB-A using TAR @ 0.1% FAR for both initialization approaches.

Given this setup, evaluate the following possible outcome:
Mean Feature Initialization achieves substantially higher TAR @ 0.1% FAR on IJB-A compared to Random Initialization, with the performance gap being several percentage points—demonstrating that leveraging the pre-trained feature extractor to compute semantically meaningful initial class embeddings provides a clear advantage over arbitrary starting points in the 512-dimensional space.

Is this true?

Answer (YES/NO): NO